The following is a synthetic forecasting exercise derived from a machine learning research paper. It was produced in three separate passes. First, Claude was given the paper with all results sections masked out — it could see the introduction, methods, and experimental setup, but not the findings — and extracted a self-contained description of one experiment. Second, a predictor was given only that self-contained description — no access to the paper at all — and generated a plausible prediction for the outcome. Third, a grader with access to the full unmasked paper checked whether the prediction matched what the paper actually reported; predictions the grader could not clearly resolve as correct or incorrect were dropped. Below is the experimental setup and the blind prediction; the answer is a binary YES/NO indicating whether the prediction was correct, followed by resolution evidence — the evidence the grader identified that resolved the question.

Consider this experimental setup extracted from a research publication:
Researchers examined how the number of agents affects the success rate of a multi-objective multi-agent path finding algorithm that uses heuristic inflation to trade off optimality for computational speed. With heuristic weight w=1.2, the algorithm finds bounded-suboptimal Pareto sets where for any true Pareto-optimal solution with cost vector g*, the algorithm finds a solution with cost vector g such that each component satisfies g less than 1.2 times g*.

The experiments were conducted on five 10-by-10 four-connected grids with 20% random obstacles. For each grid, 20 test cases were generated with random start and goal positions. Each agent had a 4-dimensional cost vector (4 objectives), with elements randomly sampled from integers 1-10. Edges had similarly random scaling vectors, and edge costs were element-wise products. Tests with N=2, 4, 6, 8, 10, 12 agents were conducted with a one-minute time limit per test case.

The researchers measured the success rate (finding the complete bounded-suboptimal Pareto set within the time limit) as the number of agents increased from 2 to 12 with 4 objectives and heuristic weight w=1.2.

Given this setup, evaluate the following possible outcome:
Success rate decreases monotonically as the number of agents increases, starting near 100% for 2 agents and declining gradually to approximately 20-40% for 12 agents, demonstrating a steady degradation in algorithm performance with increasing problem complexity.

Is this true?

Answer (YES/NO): NO